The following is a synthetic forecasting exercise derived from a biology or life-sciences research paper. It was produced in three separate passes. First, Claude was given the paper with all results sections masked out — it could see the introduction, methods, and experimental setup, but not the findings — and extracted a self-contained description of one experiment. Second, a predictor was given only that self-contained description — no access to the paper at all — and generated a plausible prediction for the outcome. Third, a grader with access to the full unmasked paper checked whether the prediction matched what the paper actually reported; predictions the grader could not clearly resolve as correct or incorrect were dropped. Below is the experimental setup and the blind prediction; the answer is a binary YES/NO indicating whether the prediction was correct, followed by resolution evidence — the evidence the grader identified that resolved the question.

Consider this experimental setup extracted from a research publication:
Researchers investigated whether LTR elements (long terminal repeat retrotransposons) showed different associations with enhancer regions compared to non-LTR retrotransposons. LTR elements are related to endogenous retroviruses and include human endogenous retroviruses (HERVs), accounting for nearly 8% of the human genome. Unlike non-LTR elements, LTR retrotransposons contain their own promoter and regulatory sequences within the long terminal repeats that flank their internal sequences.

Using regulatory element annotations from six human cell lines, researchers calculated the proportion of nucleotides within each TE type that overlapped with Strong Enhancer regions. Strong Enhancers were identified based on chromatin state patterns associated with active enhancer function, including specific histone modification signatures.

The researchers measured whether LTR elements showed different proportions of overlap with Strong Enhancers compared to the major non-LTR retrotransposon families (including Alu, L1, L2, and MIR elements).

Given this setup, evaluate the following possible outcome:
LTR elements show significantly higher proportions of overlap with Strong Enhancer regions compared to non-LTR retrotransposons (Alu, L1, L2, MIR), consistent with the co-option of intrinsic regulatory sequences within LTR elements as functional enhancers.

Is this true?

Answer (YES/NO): NO